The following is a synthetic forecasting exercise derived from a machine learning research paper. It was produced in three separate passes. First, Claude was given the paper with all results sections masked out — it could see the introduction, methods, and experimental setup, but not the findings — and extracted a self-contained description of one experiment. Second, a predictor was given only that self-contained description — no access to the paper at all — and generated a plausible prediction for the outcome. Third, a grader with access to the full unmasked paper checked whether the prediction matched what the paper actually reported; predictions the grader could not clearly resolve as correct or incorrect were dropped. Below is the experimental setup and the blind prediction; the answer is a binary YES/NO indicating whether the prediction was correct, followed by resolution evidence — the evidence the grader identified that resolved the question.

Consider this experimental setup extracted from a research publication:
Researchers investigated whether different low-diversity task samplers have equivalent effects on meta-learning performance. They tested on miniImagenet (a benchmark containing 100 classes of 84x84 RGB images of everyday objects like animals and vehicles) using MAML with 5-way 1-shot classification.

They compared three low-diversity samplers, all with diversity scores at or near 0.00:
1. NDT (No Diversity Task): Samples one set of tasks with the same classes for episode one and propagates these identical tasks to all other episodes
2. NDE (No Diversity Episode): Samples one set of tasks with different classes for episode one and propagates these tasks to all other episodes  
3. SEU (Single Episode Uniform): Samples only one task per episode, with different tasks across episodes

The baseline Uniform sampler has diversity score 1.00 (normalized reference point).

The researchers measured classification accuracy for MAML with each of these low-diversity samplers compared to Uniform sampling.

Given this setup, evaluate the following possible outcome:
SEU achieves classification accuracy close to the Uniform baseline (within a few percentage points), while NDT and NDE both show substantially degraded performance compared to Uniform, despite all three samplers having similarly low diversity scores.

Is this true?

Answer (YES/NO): NO